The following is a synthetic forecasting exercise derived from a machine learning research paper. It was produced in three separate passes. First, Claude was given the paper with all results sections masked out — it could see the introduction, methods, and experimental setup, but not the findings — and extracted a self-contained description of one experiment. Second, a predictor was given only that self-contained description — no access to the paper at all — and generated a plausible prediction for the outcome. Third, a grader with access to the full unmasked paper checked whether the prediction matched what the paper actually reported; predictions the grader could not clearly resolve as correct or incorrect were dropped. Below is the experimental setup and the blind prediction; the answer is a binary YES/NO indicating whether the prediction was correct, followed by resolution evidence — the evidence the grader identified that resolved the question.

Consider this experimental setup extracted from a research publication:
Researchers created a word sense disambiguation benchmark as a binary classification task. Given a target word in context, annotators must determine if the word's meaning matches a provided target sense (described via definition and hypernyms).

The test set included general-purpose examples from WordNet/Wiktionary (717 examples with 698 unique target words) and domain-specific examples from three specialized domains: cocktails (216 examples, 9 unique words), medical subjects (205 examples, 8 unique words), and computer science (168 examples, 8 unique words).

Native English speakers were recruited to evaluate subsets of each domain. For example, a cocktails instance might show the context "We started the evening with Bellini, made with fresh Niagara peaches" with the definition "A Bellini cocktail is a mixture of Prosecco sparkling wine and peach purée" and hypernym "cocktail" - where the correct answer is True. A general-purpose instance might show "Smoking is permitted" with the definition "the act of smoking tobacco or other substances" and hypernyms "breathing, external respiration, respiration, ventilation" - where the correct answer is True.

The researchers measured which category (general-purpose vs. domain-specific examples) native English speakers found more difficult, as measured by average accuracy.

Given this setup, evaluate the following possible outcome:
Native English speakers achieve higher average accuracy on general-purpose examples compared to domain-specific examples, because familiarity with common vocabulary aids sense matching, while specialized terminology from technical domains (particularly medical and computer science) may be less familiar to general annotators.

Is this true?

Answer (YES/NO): NO